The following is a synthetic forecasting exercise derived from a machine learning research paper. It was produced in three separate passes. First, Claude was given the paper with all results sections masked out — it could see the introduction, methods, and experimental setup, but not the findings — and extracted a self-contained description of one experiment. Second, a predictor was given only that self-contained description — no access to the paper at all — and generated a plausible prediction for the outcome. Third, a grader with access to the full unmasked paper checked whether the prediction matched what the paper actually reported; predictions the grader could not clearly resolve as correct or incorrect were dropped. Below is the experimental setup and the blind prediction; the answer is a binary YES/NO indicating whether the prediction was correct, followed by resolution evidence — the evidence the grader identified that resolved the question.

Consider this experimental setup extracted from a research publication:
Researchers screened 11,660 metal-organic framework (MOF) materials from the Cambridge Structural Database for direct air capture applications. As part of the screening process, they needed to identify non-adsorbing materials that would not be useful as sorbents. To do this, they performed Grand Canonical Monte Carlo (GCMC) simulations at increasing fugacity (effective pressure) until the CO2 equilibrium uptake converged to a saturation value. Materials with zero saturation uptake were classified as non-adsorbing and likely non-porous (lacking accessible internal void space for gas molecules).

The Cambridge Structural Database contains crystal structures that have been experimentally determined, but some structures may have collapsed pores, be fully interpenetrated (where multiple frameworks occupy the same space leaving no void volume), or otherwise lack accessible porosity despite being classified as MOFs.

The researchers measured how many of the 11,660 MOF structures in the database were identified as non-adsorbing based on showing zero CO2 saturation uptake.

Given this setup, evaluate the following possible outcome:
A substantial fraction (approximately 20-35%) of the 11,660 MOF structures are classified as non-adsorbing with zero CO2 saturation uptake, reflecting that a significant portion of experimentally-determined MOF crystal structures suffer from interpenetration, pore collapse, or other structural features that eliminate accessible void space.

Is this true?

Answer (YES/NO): NO